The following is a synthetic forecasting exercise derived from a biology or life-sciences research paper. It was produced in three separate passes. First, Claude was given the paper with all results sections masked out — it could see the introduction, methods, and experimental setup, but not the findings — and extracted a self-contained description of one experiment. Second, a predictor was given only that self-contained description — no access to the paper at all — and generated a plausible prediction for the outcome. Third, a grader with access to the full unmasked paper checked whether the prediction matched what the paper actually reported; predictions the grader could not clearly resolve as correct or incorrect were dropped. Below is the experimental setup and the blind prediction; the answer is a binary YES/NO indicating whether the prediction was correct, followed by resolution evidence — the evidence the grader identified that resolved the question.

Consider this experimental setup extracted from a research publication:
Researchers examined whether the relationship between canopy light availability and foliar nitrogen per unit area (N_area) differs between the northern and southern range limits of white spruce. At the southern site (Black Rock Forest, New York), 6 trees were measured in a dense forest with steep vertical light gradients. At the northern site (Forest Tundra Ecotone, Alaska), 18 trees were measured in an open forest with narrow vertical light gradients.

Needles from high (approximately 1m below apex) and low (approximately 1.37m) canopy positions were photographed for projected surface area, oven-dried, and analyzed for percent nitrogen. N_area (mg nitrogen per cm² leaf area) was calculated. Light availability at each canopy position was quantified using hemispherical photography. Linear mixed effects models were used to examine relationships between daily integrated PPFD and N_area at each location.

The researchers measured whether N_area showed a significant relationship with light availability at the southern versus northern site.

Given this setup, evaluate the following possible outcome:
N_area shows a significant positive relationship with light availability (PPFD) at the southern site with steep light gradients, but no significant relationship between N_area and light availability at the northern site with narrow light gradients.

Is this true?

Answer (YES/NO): YES